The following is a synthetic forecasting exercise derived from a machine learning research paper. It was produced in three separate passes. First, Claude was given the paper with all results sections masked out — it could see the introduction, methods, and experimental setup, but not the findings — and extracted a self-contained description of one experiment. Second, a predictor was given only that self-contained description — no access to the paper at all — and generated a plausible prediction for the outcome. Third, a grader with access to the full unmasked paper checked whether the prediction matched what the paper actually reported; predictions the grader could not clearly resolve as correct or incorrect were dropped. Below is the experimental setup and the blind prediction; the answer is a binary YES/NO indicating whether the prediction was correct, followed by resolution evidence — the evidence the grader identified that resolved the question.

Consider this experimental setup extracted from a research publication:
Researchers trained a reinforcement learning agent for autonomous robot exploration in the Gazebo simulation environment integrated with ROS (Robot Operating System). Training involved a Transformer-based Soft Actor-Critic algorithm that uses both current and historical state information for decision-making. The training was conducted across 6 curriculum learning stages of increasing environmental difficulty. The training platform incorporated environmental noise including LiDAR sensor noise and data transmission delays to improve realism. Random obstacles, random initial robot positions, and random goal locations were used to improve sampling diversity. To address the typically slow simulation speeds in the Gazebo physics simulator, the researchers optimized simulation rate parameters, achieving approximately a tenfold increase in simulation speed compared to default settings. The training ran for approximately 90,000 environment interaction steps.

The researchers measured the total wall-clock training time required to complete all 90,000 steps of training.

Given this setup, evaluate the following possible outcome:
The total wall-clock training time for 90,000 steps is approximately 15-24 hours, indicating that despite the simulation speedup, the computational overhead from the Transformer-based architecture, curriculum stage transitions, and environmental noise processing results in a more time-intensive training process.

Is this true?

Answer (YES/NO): YES